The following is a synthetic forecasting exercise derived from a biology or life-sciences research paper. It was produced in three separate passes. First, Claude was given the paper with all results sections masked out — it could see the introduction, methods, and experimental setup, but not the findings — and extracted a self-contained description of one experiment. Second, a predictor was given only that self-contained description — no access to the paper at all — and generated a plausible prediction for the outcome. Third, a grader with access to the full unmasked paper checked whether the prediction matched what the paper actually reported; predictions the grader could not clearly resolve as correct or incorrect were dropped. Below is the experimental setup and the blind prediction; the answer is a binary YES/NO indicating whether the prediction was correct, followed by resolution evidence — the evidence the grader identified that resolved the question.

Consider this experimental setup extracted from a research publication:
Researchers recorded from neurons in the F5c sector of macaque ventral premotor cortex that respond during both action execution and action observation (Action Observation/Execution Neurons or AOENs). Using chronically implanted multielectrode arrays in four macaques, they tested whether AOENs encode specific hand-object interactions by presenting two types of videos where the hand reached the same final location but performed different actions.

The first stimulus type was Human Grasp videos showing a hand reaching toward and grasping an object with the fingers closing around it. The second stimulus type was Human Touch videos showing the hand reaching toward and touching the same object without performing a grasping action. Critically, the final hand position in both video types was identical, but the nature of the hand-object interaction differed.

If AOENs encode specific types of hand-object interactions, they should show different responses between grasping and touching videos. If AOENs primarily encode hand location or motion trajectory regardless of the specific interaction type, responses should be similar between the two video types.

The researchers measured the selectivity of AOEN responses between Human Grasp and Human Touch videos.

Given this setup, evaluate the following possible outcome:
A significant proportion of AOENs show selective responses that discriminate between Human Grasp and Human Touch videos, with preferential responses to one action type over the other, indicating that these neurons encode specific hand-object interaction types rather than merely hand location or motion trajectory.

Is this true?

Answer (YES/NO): NO